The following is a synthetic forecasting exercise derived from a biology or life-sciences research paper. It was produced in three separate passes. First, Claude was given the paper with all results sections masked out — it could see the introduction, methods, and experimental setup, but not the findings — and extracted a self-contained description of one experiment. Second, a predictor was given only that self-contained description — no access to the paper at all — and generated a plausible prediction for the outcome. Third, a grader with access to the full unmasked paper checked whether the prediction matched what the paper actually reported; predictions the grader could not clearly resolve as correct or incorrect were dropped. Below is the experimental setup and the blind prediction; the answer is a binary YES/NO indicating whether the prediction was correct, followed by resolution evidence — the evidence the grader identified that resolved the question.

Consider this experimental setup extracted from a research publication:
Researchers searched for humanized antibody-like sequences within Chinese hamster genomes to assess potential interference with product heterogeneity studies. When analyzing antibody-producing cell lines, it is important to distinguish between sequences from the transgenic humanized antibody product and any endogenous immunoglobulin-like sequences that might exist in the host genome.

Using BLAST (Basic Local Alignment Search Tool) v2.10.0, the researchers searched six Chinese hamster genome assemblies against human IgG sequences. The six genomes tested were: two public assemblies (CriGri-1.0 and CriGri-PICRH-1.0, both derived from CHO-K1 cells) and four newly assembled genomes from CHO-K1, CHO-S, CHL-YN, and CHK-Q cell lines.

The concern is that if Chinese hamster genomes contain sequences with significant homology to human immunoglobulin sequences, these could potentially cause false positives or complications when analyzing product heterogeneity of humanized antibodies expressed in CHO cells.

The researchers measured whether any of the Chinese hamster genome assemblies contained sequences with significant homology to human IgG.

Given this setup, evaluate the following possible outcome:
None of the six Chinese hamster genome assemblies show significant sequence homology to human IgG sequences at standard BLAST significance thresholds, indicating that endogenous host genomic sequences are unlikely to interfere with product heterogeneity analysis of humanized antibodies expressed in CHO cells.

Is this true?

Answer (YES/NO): YES